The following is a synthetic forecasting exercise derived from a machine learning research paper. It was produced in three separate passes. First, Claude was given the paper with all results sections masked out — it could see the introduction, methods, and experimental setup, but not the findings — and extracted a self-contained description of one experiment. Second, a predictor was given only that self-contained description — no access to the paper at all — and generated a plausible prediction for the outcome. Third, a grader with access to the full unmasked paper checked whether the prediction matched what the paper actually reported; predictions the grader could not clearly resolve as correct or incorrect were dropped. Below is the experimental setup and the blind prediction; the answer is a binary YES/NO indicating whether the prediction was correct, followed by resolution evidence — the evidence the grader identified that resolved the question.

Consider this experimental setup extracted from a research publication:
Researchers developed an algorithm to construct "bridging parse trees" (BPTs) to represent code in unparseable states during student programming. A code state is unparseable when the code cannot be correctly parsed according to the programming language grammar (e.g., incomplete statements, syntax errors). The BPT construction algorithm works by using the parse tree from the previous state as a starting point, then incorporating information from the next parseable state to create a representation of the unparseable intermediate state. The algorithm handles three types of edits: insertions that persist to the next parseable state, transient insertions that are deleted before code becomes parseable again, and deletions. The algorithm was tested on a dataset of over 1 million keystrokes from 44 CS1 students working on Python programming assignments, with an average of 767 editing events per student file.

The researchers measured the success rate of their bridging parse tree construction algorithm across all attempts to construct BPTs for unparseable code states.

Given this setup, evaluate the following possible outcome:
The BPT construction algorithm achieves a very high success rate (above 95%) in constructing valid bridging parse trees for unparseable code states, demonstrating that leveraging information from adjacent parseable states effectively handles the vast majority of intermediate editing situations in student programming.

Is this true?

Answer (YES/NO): YES